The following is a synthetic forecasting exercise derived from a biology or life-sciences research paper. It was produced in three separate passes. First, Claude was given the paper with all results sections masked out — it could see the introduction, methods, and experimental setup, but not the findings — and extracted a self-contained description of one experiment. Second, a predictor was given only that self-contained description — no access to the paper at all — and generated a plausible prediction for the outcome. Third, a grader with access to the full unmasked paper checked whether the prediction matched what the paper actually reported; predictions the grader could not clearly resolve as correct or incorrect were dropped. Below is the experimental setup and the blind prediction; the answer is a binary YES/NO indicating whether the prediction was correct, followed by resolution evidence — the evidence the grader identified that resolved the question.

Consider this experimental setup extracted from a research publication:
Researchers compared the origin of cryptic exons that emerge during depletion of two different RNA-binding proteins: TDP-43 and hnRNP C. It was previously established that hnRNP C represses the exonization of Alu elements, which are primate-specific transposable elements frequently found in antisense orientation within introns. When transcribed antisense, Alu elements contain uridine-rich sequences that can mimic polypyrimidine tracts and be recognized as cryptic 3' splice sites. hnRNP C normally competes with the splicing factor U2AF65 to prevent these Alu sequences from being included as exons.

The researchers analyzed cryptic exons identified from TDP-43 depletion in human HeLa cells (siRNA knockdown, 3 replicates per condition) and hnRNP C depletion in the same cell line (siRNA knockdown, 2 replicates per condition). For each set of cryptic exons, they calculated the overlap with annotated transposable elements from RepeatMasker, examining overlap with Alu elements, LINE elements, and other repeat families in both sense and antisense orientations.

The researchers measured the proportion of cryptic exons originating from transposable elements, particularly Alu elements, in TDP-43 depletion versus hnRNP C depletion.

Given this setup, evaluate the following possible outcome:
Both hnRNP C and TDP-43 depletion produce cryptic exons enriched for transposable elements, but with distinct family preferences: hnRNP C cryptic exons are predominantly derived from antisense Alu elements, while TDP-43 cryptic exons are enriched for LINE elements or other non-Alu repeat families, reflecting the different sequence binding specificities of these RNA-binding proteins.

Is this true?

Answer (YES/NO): NO